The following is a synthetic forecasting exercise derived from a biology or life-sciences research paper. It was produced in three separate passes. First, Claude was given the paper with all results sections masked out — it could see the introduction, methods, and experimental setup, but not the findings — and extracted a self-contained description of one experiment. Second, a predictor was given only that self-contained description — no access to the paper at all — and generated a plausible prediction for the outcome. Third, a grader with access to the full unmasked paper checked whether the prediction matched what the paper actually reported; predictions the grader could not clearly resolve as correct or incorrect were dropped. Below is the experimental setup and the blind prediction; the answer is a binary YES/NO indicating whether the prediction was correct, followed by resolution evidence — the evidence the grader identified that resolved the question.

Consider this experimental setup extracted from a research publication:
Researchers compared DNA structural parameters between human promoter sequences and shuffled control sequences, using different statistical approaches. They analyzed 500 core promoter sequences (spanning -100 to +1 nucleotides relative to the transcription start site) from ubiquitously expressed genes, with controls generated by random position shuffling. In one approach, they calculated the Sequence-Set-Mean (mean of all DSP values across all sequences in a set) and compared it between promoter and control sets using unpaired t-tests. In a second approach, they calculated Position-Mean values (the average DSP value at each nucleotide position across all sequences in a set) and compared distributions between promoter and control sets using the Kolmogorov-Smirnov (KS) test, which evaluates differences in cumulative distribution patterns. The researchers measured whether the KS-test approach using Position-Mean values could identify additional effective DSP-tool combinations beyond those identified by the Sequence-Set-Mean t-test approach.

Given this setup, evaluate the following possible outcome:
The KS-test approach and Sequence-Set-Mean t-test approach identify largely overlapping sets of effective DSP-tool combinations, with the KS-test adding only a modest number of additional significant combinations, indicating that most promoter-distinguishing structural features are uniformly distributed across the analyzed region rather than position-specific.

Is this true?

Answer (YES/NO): YES